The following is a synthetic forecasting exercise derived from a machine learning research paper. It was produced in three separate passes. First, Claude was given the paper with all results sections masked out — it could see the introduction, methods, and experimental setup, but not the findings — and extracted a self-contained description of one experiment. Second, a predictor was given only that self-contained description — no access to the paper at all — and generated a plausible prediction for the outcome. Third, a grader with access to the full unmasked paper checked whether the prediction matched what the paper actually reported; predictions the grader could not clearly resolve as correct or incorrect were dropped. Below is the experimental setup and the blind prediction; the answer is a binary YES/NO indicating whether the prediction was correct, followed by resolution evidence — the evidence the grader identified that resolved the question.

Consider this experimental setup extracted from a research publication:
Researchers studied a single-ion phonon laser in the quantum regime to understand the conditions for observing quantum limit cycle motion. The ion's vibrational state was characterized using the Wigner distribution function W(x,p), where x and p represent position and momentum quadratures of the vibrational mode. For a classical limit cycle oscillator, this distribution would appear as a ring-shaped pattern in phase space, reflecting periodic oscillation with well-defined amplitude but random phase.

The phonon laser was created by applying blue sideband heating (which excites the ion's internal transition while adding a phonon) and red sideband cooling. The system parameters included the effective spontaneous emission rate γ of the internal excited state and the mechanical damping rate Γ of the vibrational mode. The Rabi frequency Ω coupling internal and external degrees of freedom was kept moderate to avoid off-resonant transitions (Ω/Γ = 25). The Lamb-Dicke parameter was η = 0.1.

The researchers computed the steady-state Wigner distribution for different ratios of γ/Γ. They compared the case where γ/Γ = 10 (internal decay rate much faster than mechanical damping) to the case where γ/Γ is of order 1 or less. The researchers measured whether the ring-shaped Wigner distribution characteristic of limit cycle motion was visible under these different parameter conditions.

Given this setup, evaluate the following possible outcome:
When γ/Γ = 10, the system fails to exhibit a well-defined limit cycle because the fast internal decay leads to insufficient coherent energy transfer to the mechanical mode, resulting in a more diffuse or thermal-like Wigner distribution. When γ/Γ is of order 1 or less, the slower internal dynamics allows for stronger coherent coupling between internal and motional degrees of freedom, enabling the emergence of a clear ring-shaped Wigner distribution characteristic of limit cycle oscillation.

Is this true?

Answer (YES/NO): NO